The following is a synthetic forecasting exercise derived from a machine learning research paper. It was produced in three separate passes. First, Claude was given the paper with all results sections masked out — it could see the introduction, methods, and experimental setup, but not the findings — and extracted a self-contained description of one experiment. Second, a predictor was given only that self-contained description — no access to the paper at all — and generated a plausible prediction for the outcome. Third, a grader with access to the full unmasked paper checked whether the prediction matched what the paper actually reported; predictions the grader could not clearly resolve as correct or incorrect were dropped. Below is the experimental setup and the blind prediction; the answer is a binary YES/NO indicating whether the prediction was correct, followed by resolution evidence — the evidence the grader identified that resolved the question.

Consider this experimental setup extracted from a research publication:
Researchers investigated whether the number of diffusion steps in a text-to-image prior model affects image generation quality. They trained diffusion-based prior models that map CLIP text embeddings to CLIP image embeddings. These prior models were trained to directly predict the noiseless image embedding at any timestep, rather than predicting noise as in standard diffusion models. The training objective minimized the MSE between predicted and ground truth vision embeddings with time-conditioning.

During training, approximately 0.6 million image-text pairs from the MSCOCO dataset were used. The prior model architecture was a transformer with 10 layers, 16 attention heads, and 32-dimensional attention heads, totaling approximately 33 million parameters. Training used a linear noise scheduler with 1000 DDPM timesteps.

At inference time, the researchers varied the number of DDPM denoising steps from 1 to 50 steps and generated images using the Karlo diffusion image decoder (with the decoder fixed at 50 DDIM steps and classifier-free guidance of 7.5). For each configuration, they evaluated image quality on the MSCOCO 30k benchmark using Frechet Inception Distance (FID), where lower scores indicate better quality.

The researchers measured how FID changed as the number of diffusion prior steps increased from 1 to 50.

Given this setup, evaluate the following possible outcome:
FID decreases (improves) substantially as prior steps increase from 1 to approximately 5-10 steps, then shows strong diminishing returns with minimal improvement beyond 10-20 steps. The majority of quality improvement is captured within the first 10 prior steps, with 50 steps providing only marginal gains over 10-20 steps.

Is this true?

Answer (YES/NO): NO